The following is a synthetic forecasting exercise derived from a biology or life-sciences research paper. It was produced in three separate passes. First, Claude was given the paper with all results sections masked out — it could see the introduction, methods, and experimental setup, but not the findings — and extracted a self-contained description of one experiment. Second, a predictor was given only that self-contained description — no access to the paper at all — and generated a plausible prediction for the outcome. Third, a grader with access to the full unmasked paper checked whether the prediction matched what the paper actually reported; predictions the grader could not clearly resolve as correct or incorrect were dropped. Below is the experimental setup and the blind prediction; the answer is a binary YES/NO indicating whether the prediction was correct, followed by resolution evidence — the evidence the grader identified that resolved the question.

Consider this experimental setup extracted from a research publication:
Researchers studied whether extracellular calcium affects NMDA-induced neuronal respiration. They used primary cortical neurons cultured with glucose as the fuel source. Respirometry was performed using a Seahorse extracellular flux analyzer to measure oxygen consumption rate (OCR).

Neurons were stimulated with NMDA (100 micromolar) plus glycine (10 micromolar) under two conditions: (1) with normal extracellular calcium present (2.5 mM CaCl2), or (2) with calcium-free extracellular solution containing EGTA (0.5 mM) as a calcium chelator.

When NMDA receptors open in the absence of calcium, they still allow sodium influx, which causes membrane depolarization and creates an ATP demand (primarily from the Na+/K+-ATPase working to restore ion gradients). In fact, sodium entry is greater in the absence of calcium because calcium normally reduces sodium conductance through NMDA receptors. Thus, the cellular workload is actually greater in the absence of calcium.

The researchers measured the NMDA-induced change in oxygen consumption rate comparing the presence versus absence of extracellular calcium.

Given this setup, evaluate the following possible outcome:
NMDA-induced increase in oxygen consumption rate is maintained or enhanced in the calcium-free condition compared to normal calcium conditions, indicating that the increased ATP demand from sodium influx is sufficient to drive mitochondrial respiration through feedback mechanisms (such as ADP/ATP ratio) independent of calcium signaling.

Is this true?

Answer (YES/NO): NO